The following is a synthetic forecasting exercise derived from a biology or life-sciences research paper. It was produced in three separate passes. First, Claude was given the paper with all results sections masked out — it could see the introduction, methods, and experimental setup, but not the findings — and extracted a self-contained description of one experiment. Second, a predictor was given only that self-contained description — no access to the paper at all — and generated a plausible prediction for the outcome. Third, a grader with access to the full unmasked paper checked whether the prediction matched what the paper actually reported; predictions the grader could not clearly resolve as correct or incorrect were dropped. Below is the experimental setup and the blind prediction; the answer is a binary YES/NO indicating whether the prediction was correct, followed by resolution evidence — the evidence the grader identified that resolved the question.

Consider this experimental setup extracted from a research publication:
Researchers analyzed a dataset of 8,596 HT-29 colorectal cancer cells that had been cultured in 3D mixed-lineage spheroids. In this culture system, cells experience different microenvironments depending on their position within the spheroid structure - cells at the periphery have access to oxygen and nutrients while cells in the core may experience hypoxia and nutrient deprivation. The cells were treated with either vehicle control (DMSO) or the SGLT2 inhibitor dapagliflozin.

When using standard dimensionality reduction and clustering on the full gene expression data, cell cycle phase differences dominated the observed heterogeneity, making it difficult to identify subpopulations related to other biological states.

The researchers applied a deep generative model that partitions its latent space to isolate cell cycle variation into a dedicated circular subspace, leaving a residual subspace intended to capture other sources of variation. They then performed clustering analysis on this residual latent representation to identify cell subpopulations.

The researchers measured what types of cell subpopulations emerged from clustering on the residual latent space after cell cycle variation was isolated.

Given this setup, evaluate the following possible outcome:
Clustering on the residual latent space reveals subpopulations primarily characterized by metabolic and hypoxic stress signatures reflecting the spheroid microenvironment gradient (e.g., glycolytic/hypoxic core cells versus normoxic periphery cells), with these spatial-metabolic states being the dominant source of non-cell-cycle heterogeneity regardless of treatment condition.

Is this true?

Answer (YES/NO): NO